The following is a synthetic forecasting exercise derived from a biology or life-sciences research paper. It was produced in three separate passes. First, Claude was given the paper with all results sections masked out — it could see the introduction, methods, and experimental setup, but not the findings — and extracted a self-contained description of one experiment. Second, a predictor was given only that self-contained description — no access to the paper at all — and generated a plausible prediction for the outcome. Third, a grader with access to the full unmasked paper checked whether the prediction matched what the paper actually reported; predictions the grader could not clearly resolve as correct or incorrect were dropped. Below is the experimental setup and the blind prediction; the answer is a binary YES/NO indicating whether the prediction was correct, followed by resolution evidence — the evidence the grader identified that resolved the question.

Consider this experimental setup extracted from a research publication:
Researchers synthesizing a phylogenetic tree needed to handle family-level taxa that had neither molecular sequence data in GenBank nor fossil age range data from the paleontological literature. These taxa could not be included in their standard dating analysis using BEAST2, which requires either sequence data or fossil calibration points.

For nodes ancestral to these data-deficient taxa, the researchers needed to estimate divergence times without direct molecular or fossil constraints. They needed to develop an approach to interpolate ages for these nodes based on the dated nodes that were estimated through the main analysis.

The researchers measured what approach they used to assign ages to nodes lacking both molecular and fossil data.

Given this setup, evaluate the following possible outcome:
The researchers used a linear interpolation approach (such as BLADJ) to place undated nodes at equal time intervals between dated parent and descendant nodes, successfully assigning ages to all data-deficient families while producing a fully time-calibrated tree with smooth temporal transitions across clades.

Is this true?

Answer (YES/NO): YES